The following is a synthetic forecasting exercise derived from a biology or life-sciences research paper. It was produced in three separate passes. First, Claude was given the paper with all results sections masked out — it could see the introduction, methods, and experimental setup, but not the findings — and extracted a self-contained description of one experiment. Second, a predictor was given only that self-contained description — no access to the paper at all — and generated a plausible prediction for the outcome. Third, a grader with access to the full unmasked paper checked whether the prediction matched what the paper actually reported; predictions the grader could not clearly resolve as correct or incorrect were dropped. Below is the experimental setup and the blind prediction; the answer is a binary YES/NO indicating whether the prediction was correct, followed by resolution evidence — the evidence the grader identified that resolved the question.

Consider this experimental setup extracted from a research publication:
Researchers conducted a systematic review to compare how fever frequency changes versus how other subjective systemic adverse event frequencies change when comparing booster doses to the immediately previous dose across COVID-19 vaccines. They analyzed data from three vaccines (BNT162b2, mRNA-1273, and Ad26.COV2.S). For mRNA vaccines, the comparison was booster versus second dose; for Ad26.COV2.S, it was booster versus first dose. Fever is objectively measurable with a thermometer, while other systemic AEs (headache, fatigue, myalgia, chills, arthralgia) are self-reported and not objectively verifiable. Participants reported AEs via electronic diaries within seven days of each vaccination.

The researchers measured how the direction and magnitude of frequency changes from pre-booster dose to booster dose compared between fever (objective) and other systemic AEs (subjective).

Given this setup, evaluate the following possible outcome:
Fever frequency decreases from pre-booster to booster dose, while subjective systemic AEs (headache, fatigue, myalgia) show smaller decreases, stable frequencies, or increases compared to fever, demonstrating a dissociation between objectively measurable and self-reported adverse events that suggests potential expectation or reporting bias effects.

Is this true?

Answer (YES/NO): YES